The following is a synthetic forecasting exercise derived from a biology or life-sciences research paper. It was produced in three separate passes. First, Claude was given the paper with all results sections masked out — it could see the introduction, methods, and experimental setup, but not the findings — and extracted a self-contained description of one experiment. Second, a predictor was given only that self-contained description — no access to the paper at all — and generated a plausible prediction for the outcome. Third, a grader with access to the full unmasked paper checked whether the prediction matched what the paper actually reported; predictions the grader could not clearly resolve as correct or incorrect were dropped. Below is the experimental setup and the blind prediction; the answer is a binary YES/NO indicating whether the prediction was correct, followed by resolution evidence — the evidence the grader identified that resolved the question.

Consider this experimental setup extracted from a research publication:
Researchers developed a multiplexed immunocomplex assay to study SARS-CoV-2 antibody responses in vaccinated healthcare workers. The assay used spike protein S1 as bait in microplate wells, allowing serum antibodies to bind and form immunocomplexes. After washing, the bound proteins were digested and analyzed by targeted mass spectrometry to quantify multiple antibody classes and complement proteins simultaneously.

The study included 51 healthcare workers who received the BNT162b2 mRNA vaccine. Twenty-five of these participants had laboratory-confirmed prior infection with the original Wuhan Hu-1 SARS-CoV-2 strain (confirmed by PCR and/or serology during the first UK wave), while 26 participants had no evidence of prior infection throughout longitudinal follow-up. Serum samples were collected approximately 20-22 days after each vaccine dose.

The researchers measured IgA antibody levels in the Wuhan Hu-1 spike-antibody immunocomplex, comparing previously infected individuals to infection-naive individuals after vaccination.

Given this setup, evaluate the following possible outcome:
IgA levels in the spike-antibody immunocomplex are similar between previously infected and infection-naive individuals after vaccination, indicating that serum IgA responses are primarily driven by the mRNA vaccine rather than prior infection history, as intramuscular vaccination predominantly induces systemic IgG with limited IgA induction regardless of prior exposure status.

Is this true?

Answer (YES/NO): NO